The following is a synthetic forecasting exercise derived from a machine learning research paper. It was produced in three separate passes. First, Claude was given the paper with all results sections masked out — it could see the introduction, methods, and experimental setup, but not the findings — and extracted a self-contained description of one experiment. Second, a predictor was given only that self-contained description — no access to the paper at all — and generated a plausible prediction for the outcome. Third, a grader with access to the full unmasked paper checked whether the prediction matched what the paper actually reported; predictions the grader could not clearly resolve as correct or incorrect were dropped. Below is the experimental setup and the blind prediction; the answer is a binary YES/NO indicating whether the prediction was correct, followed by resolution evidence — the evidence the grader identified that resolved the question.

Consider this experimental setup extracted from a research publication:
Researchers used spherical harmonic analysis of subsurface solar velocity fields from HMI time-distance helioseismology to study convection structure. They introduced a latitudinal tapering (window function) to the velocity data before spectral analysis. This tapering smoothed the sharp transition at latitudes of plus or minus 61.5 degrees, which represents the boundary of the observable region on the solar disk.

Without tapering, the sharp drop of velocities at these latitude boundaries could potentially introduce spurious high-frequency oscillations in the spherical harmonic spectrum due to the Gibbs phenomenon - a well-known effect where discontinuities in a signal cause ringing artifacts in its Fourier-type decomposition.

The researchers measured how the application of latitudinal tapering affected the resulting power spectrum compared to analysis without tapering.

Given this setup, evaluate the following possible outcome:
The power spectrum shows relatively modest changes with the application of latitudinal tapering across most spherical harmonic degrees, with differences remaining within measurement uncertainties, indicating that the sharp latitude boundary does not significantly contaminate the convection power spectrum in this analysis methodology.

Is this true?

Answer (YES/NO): YES